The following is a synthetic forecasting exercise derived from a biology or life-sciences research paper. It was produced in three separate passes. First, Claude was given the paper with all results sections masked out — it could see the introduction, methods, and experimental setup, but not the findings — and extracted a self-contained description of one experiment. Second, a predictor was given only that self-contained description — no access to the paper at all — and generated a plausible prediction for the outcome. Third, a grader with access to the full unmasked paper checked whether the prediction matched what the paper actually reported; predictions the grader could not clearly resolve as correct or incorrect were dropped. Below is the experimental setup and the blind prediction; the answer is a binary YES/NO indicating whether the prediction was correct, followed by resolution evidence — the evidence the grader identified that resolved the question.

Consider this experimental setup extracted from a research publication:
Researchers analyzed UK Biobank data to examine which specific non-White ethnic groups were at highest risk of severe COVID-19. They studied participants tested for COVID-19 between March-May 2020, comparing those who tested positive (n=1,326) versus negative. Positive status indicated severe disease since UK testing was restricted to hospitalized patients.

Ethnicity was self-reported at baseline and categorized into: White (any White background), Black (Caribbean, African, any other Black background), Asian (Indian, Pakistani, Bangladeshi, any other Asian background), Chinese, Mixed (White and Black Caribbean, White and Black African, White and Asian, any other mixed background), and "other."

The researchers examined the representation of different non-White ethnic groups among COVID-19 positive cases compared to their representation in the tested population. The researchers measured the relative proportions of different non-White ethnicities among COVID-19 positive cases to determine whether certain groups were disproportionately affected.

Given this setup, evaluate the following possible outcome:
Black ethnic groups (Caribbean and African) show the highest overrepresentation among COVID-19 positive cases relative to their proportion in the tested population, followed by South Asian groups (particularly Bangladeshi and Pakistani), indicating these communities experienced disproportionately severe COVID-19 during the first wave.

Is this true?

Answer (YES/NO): YES